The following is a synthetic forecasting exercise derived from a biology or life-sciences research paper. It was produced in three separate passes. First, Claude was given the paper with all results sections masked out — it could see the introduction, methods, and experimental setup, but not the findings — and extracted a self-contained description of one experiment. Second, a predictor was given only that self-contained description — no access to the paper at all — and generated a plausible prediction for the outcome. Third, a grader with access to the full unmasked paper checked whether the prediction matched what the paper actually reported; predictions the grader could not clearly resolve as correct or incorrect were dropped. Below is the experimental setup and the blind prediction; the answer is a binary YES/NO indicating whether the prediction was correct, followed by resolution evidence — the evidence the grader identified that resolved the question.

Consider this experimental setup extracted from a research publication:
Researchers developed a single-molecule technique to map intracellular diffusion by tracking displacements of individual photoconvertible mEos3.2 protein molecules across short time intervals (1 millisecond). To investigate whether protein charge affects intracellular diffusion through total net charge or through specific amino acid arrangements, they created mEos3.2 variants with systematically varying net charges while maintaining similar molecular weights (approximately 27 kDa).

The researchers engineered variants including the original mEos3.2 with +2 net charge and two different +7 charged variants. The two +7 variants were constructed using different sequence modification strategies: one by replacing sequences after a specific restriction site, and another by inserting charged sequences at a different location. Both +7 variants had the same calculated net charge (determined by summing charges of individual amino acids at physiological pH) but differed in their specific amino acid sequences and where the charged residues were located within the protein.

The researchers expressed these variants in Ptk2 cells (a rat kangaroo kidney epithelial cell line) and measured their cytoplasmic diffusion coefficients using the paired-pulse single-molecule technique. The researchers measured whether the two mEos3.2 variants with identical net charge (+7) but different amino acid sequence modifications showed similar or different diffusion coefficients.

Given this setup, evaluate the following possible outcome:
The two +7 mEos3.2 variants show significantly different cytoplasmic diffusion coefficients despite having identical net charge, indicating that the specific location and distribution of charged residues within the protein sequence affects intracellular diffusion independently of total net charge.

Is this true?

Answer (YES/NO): NO